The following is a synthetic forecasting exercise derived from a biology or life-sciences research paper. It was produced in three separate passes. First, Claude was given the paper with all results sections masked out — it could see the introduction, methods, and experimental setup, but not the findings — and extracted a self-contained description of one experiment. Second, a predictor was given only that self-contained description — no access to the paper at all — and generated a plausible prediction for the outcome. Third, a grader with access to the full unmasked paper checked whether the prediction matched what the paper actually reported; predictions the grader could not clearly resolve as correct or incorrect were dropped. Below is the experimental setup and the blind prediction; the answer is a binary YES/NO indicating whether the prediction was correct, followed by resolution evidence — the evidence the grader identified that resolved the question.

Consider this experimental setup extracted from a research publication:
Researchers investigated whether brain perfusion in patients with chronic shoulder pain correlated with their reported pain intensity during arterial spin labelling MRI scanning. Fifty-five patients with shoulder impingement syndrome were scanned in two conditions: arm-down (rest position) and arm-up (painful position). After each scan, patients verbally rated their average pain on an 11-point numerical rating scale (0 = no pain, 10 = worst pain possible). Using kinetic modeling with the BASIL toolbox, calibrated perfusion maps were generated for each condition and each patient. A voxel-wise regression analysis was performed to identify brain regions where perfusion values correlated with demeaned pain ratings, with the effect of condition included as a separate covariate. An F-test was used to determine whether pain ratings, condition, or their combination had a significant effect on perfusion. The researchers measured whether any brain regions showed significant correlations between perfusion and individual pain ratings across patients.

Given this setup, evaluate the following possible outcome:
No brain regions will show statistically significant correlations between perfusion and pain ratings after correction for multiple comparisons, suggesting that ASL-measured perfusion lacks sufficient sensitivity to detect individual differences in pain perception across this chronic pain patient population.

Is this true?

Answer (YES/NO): YES